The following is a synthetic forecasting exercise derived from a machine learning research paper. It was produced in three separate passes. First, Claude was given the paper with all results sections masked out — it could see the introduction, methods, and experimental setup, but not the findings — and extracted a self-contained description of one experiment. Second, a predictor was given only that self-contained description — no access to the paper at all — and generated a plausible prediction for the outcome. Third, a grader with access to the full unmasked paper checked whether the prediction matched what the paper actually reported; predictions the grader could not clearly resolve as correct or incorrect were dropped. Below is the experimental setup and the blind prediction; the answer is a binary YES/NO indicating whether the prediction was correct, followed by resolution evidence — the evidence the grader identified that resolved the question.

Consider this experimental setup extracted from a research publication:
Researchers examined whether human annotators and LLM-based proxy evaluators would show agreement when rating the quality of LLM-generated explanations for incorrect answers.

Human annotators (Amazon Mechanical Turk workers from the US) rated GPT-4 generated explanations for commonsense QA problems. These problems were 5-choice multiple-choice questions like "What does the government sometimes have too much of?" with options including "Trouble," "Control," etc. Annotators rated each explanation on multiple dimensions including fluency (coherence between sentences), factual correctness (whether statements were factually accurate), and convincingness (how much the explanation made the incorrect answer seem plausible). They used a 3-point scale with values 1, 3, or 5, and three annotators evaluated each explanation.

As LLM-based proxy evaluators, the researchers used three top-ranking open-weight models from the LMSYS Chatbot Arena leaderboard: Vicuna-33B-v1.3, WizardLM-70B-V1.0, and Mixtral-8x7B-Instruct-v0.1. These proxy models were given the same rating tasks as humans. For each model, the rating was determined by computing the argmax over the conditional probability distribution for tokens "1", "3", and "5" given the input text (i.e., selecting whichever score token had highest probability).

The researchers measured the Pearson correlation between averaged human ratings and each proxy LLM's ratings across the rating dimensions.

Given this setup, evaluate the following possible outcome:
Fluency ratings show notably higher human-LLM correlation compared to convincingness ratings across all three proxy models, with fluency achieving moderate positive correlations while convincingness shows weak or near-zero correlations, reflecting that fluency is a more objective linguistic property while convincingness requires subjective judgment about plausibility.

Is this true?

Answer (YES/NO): NO